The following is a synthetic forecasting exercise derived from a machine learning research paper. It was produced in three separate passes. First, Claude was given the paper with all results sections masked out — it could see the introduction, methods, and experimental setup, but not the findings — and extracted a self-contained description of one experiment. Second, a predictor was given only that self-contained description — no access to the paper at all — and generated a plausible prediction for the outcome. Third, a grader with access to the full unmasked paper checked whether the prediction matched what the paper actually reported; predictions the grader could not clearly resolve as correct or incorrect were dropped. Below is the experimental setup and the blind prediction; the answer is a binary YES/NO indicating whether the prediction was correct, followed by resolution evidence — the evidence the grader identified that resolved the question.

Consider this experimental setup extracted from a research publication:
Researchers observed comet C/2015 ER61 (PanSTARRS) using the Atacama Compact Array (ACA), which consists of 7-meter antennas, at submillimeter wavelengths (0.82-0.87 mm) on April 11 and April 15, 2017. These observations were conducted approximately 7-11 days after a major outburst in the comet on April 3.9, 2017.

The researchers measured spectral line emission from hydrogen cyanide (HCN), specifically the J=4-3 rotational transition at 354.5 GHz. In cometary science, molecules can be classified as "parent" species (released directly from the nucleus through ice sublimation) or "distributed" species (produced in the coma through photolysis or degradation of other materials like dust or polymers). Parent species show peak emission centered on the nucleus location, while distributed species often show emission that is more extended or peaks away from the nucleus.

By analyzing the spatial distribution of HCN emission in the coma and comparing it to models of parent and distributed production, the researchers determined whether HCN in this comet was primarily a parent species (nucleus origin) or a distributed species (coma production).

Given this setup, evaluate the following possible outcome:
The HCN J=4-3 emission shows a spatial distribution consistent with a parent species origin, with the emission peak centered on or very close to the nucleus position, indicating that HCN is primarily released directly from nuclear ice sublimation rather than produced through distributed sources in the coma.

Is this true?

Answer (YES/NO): YES